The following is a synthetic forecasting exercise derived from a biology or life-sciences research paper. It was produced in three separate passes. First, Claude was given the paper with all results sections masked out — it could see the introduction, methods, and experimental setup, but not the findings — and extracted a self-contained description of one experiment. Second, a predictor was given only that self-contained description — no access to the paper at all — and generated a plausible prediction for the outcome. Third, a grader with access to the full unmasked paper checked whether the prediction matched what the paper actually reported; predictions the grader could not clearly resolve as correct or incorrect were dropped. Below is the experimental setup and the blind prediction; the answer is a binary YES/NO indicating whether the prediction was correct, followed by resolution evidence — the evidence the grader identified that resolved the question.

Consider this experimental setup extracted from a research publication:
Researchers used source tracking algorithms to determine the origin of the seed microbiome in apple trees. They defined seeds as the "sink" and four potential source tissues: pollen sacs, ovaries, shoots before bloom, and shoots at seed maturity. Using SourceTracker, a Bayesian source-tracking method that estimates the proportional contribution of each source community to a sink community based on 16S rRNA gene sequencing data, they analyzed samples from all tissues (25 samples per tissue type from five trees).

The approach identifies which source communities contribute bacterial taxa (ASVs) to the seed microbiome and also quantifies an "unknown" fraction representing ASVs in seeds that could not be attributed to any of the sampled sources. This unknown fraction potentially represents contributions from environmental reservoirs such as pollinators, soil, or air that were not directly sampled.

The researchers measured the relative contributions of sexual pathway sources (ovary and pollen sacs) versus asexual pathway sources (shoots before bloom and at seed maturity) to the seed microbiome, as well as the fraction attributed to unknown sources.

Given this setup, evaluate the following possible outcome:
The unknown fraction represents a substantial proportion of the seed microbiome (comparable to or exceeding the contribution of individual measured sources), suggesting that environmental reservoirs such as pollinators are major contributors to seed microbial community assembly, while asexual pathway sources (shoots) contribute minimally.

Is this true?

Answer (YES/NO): NO